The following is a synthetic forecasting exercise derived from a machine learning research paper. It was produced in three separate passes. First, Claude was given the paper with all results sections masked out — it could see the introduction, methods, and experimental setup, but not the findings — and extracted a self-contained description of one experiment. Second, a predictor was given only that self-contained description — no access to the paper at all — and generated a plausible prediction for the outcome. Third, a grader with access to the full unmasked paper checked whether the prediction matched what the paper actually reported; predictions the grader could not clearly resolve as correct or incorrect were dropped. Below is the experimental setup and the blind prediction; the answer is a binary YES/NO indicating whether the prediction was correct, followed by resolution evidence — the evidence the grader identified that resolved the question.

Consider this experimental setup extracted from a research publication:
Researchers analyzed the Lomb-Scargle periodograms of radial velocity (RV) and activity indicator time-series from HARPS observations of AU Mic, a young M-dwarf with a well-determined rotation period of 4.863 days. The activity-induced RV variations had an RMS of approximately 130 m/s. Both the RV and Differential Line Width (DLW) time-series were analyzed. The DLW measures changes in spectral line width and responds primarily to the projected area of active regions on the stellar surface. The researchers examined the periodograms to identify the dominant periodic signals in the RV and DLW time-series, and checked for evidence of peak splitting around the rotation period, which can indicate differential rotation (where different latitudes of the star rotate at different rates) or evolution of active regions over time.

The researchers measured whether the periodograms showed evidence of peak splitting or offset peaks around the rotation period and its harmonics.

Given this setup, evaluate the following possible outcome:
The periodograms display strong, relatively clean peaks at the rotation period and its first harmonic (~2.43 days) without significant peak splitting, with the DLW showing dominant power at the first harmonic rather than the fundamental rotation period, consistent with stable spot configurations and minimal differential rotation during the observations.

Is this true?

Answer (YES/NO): NO